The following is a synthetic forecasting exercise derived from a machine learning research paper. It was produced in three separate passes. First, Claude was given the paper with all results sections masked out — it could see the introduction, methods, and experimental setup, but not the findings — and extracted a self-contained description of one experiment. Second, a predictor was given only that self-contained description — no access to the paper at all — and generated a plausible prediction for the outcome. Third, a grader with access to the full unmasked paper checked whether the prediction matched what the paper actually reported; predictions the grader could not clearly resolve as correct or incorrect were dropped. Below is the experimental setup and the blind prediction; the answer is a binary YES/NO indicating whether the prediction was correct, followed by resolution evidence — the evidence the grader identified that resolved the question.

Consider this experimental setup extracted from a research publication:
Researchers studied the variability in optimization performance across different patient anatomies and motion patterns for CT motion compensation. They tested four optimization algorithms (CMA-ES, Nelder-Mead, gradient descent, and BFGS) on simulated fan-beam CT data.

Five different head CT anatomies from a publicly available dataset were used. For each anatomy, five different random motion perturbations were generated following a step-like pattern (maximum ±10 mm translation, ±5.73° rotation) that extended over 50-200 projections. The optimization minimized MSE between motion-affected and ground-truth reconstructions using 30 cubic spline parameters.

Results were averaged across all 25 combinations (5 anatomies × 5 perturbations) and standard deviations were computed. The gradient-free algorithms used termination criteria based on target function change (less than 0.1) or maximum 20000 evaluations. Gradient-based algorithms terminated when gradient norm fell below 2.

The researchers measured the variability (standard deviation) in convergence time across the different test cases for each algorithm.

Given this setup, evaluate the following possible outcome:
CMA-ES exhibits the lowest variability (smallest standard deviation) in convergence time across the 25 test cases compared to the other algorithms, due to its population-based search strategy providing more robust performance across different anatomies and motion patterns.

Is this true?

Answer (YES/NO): NO